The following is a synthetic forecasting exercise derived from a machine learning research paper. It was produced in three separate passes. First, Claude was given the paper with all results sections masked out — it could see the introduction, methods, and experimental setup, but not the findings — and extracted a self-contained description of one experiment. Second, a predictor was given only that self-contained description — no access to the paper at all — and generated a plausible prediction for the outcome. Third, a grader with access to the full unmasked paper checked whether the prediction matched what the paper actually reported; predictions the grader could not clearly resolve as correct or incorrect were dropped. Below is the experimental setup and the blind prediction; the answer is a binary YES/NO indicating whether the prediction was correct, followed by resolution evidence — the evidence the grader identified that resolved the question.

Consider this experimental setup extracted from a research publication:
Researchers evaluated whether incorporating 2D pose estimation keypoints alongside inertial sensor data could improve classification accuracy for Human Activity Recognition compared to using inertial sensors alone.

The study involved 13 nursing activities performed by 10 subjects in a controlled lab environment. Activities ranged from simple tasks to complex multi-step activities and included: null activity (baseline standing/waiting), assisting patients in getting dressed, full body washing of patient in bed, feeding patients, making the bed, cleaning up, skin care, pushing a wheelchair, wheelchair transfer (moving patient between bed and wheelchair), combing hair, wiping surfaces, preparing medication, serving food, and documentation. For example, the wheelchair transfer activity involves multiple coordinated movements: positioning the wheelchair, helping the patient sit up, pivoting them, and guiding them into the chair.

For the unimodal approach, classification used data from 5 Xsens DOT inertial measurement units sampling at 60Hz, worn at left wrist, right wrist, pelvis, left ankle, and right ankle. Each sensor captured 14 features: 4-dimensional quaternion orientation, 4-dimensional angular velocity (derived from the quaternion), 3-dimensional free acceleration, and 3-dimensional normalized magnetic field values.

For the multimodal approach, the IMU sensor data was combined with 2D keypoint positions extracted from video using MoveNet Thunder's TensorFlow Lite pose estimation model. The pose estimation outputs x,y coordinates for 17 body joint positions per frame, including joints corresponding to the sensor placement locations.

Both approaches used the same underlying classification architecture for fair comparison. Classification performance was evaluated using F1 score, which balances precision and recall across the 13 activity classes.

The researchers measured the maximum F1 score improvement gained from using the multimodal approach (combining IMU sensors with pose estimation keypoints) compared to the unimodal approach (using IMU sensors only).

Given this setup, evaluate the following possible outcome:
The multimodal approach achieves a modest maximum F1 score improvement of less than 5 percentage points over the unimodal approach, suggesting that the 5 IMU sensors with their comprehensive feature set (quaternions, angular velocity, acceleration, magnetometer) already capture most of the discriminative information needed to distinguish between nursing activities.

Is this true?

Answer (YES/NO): YES